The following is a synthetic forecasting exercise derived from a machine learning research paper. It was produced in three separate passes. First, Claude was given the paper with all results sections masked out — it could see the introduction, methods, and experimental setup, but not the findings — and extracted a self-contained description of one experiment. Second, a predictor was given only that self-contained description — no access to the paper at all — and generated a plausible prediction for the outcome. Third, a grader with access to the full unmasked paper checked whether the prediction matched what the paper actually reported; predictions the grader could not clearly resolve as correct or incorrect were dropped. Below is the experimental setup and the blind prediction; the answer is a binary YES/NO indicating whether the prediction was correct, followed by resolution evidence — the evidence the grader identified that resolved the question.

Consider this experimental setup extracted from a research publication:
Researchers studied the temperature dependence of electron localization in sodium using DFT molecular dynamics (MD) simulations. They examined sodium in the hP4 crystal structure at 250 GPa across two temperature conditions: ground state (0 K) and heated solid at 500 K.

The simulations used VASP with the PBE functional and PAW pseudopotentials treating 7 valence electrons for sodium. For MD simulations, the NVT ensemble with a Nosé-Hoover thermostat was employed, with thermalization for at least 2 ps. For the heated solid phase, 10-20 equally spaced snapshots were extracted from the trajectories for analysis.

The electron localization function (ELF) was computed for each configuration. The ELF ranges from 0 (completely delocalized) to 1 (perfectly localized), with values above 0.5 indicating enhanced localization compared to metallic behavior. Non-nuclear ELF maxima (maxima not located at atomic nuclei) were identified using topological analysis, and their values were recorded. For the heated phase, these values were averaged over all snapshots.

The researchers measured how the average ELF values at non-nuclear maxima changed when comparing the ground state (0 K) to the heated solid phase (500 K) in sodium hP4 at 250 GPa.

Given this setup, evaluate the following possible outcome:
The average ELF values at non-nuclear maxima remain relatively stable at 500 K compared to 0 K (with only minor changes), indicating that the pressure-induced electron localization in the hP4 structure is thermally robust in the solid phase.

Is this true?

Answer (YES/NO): YES